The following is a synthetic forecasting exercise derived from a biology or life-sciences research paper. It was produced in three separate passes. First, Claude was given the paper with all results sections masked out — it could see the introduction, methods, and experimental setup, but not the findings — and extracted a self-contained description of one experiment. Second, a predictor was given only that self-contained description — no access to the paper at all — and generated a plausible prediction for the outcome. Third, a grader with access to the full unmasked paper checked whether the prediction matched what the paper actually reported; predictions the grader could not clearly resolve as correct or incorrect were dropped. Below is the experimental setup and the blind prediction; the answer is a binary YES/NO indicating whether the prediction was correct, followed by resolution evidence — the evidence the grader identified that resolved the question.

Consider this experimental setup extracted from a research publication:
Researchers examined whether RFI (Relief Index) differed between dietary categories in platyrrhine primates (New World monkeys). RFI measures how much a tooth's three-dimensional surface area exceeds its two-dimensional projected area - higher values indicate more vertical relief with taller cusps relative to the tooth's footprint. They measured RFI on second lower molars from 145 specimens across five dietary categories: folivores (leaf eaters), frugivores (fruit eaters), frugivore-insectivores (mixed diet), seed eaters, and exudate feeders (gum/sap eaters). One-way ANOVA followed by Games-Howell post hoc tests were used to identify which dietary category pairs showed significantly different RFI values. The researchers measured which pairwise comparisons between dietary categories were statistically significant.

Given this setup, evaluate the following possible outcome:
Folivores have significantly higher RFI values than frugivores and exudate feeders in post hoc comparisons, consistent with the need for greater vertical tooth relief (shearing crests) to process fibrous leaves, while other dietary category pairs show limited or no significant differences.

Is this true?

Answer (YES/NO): NO